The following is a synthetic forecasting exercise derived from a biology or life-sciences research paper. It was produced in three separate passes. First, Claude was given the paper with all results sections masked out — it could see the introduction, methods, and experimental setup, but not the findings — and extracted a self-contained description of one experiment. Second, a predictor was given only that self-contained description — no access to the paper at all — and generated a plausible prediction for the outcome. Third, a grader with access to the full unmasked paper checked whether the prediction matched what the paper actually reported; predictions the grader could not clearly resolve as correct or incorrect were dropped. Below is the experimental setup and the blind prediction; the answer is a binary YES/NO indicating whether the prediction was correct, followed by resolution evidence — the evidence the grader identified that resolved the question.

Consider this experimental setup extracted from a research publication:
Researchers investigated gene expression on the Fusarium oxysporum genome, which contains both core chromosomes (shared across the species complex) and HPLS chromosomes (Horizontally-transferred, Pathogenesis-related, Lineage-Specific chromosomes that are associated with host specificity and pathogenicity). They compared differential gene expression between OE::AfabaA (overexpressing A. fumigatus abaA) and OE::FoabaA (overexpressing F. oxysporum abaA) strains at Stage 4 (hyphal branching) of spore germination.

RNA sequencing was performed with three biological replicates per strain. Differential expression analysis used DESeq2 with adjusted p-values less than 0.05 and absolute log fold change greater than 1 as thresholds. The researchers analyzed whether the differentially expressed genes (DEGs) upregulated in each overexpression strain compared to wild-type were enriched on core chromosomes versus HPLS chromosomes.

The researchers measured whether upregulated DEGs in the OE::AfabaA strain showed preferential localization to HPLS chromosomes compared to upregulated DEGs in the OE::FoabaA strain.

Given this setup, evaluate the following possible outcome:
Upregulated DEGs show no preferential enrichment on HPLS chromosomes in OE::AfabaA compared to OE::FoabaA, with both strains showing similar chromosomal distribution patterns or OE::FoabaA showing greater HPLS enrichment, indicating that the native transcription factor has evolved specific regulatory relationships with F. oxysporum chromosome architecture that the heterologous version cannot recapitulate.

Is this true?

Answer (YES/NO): NO